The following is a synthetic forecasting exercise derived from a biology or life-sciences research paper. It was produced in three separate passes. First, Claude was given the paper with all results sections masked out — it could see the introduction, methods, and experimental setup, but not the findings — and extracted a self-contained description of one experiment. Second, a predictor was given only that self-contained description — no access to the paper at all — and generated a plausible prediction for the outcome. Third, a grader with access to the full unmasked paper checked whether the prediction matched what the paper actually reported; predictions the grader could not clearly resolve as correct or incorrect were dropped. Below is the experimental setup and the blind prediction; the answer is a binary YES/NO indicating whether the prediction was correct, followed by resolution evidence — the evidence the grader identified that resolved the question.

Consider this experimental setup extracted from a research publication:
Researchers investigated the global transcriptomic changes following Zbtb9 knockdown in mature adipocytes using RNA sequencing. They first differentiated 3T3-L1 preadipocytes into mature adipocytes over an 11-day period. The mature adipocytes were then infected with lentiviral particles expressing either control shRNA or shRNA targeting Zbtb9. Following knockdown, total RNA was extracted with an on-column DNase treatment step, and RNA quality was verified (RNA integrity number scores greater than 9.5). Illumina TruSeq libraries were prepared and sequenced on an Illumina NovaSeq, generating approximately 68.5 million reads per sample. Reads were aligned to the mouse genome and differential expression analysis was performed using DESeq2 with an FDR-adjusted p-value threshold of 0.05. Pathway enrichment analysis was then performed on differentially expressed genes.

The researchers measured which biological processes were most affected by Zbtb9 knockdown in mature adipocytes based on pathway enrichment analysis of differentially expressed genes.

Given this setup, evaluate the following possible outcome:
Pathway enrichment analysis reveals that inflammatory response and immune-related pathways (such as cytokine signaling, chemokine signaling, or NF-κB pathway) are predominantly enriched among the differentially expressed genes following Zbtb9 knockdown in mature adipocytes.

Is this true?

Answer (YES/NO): NO